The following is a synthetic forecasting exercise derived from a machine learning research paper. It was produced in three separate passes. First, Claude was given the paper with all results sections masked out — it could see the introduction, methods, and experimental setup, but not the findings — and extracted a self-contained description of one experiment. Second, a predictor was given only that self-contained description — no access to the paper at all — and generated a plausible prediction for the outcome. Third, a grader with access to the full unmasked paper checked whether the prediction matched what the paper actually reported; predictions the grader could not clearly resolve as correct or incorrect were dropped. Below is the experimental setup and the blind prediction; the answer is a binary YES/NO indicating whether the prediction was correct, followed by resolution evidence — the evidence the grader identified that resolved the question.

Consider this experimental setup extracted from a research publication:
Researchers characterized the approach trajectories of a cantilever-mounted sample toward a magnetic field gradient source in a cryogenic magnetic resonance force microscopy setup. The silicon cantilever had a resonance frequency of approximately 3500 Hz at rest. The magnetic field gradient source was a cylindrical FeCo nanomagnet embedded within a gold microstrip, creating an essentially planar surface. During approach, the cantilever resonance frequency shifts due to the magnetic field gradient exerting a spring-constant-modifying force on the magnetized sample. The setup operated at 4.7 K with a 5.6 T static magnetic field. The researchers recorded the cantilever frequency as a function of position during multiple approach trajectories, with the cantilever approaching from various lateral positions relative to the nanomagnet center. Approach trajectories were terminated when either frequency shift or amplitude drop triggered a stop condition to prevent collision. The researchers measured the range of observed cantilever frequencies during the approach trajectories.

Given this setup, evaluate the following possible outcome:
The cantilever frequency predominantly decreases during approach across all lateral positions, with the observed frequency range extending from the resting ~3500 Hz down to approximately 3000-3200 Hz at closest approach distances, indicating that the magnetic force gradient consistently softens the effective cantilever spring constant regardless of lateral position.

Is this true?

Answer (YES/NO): NO